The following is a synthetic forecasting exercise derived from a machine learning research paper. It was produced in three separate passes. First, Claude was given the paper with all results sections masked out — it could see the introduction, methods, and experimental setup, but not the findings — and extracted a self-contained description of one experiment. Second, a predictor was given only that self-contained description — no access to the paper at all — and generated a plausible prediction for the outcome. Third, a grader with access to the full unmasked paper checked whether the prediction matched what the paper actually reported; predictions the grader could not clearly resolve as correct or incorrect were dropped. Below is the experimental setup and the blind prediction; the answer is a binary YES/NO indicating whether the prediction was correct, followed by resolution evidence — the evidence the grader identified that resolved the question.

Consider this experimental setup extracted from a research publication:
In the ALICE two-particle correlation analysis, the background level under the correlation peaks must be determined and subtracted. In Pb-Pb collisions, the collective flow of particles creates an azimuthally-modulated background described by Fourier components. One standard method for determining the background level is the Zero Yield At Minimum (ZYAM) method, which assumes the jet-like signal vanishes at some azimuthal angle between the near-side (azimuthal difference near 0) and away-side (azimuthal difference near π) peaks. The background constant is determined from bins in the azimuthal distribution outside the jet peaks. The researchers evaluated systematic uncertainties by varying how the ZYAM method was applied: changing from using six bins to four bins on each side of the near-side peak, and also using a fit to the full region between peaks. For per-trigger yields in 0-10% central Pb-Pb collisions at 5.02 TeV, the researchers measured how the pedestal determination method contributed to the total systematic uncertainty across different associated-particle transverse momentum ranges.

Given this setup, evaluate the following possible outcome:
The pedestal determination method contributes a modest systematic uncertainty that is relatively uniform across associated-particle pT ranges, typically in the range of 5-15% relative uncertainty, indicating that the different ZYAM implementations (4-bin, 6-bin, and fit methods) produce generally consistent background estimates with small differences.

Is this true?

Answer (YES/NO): NO